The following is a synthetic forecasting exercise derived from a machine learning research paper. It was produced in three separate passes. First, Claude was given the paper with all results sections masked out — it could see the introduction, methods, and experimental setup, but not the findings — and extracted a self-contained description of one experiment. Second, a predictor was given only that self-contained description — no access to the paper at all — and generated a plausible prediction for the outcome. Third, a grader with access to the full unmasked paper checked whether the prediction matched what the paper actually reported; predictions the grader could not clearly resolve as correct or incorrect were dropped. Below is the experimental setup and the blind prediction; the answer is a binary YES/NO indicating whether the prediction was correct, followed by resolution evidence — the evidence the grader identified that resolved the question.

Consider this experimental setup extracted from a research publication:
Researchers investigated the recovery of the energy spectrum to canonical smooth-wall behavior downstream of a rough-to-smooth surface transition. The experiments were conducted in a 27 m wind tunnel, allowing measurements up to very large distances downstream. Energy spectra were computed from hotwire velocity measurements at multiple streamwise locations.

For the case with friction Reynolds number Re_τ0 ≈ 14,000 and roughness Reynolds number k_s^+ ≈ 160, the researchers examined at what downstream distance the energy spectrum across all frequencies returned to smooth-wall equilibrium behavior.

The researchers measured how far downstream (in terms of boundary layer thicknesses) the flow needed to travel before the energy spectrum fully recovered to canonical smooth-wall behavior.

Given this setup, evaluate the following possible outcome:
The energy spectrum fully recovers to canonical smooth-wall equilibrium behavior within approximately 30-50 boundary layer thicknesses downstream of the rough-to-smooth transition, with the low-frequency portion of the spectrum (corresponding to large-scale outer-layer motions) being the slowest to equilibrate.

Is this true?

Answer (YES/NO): NO